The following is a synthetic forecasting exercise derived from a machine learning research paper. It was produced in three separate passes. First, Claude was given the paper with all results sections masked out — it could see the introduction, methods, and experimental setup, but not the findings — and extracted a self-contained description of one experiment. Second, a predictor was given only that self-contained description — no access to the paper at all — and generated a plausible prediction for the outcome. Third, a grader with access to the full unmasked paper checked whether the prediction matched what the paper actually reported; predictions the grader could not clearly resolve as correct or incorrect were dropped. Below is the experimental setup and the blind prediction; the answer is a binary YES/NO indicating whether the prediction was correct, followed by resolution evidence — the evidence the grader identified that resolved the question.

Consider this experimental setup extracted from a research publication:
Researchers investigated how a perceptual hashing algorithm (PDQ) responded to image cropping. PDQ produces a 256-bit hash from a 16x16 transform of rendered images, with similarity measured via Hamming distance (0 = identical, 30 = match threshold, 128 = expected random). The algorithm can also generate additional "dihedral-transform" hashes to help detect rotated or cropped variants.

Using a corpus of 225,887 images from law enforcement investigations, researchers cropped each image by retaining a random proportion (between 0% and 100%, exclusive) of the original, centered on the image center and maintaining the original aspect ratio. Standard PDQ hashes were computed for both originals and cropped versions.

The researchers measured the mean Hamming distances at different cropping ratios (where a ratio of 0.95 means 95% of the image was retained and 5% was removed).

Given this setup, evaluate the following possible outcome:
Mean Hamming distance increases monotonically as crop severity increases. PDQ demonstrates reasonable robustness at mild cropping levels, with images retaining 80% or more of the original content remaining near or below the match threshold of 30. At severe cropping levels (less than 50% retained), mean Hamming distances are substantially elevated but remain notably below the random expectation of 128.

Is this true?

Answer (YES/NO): NO